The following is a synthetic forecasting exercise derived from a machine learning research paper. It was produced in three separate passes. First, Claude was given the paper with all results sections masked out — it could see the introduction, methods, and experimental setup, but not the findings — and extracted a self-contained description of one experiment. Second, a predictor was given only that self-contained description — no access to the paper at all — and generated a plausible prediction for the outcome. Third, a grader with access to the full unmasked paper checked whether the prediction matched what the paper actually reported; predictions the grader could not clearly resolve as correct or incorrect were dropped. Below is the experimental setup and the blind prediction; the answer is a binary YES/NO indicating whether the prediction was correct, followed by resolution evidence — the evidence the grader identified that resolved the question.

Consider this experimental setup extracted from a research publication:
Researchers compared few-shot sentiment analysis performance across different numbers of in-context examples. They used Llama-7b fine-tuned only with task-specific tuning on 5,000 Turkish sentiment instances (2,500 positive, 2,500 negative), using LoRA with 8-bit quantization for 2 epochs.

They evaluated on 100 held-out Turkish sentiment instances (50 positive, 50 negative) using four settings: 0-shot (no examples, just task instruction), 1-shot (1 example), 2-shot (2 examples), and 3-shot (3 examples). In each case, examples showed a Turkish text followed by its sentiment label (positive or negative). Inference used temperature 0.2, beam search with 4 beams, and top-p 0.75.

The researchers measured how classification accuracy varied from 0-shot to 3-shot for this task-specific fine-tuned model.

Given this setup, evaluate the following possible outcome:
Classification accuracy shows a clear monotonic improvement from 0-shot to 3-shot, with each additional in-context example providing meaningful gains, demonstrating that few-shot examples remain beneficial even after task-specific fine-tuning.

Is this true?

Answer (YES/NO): NO